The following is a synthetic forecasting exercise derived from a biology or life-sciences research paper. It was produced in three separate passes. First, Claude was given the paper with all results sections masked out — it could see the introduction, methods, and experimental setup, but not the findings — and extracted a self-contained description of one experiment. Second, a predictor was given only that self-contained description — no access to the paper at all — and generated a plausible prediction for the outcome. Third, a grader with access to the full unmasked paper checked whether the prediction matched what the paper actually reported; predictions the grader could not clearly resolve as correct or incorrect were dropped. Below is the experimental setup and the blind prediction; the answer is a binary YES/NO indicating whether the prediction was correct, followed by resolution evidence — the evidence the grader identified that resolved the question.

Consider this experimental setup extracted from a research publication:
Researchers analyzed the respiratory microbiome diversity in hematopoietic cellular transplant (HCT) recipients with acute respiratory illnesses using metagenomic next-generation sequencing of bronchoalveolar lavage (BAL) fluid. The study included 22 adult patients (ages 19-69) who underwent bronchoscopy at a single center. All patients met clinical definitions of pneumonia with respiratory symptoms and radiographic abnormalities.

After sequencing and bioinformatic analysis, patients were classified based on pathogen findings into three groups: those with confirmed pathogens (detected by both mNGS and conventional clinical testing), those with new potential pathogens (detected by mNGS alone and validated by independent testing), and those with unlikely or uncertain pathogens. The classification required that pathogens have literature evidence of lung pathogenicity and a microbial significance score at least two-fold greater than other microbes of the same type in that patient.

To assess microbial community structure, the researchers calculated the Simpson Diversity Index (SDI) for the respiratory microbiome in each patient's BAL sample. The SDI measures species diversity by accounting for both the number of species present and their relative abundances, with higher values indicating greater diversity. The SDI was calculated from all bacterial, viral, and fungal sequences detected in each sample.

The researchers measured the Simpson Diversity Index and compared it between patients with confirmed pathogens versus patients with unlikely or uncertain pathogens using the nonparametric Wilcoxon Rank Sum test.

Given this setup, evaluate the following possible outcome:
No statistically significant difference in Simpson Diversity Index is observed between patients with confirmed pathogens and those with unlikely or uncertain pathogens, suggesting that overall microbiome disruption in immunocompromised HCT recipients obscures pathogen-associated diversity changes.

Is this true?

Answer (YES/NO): NO